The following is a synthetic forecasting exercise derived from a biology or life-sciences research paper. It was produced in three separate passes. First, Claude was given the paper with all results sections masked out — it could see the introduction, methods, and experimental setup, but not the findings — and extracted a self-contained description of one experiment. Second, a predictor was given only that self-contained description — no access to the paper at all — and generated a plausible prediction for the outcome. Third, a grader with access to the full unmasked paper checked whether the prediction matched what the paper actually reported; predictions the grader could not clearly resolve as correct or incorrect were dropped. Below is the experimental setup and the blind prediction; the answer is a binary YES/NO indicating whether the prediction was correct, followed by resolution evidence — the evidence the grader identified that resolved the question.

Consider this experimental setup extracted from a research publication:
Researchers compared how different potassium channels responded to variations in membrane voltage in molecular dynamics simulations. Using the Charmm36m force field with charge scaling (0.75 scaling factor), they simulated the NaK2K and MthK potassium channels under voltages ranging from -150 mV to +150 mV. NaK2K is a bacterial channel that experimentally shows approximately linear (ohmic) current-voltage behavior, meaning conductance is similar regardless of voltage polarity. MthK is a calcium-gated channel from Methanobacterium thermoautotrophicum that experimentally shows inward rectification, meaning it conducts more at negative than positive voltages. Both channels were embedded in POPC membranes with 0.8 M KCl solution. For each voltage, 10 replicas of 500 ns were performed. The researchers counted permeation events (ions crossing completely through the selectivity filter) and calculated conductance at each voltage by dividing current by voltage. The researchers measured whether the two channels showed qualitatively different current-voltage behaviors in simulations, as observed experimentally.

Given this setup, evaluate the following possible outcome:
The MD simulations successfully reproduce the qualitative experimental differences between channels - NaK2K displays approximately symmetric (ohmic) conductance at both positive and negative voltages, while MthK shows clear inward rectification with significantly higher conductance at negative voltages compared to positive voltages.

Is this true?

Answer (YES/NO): YES